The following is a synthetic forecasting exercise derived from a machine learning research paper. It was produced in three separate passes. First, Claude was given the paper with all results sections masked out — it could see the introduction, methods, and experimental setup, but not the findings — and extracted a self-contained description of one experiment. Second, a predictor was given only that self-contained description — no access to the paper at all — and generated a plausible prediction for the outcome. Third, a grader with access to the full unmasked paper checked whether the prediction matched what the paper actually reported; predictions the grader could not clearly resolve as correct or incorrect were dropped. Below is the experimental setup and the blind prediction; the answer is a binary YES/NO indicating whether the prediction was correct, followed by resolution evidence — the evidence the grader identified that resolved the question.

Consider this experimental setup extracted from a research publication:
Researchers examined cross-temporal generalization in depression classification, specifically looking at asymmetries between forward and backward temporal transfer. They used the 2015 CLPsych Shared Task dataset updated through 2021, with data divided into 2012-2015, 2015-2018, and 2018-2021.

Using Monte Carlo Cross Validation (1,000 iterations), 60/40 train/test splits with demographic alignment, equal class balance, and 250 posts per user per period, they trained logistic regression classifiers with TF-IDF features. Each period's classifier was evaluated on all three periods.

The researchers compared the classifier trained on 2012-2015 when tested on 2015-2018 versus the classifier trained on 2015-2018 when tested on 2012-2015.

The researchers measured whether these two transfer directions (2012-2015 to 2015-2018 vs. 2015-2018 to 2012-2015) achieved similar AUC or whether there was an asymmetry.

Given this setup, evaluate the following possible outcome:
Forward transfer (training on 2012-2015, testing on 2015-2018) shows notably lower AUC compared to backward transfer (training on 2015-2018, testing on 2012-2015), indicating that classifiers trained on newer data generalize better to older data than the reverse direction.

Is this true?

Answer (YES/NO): NO